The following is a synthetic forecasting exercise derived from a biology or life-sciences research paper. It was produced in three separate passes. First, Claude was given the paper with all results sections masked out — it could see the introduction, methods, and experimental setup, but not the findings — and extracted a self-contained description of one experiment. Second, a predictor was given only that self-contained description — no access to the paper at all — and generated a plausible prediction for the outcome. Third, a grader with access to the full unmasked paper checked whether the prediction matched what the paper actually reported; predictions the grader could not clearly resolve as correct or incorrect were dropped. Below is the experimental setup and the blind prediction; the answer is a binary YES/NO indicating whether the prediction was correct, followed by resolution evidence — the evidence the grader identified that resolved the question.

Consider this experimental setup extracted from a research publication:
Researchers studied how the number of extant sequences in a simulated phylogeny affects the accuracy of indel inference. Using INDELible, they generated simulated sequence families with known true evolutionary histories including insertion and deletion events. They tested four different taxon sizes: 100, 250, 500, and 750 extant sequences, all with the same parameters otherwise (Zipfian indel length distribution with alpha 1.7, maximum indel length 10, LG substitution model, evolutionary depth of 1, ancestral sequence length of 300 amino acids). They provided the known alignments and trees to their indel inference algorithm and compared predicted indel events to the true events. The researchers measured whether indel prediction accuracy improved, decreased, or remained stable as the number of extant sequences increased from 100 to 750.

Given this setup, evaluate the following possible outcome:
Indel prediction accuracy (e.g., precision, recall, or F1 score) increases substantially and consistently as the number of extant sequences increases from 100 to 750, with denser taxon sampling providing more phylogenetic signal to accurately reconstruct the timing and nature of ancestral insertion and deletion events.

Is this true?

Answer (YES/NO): NO